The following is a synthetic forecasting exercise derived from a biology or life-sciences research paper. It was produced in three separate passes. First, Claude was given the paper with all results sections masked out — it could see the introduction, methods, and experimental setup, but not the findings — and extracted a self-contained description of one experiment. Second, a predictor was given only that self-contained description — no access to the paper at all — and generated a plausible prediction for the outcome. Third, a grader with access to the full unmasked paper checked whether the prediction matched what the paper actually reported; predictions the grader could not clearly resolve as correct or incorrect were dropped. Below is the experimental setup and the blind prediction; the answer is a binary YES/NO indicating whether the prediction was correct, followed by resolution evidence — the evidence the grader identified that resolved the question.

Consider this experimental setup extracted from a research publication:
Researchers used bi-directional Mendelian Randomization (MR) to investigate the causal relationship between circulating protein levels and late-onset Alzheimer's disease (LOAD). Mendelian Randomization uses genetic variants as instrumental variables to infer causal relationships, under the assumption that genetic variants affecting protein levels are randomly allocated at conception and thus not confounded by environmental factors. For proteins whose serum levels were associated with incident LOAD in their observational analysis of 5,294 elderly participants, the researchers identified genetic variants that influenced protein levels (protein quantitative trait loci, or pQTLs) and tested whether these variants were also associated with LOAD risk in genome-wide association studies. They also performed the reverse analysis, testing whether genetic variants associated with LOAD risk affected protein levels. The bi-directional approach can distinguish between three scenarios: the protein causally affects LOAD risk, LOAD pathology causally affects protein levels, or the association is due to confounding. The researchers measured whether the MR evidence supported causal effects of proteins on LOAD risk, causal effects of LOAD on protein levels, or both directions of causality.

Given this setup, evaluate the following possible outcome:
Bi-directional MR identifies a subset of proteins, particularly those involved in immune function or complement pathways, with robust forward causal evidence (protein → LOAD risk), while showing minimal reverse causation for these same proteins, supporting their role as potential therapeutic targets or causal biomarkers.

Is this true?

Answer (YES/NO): NO